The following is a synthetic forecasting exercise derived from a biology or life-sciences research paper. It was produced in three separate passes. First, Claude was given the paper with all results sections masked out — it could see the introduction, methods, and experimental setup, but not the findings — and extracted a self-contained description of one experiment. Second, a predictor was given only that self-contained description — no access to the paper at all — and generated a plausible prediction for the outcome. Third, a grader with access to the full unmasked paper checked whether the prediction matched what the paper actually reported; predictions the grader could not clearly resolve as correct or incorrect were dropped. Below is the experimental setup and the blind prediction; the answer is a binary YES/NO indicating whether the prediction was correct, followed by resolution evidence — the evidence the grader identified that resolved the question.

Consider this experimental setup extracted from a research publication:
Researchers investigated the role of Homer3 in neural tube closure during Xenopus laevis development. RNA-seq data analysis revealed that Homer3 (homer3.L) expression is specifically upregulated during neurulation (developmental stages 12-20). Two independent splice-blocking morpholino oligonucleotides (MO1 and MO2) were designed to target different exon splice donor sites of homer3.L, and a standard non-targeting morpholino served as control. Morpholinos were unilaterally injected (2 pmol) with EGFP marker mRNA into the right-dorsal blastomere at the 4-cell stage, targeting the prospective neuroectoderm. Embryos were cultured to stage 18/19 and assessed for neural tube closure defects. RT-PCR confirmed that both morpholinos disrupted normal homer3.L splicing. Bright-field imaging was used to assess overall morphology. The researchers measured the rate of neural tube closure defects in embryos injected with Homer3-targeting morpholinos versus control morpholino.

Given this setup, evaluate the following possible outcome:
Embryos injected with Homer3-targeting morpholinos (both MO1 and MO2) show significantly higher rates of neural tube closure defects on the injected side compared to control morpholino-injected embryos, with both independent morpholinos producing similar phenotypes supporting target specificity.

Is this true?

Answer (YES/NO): YES